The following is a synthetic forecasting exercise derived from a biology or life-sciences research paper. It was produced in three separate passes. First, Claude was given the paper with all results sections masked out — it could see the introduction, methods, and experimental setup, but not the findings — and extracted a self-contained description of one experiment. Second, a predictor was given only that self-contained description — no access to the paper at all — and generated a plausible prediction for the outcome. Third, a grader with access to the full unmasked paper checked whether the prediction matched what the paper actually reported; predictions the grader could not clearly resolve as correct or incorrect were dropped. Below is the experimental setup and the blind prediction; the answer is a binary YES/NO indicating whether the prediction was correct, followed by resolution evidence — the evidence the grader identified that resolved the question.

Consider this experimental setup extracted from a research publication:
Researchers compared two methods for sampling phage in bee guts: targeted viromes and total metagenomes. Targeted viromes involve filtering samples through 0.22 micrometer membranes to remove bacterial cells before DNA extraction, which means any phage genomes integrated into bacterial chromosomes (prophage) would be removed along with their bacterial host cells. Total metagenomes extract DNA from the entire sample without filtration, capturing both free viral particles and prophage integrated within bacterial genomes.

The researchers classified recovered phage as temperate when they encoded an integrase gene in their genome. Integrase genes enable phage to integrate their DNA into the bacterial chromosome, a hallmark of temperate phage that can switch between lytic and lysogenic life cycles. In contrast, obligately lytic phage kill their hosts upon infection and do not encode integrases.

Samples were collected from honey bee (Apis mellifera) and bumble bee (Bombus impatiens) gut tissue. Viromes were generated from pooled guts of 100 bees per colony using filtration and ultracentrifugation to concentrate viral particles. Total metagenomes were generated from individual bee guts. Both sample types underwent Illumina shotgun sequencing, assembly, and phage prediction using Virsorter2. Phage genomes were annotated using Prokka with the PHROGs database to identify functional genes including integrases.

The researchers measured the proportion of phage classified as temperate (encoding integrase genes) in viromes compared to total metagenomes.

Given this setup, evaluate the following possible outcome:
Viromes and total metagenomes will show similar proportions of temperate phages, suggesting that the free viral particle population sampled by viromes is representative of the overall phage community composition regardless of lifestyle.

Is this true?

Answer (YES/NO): NO